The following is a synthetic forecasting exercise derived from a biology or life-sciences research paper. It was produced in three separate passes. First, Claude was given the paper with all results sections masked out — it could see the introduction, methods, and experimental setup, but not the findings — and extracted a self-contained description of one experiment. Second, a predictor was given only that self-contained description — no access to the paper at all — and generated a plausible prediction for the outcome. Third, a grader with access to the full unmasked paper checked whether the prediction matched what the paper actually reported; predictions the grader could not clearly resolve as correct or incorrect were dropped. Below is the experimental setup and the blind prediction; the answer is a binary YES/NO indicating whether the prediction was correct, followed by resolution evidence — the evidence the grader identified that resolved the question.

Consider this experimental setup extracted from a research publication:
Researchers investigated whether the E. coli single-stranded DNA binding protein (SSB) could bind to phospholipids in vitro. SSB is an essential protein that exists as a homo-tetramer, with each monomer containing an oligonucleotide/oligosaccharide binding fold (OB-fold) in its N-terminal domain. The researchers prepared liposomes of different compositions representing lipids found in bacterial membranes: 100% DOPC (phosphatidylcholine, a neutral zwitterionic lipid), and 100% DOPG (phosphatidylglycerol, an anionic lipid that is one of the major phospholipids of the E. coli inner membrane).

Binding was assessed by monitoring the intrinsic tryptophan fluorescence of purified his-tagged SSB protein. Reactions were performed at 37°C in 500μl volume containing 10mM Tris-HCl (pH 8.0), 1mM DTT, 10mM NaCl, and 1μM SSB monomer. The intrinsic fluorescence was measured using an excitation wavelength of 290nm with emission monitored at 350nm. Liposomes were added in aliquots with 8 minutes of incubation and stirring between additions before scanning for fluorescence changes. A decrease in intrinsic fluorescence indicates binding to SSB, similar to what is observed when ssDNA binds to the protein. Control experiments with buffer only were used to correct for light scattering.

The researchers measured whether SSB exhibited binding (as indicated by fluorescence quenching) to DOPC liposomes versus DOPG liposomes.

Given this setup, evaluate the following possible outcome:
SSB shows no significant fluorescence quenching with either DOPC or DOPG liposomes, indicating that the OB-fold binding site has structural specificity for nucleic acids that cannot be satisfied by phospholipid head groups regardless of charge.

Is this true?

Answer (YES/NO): NO